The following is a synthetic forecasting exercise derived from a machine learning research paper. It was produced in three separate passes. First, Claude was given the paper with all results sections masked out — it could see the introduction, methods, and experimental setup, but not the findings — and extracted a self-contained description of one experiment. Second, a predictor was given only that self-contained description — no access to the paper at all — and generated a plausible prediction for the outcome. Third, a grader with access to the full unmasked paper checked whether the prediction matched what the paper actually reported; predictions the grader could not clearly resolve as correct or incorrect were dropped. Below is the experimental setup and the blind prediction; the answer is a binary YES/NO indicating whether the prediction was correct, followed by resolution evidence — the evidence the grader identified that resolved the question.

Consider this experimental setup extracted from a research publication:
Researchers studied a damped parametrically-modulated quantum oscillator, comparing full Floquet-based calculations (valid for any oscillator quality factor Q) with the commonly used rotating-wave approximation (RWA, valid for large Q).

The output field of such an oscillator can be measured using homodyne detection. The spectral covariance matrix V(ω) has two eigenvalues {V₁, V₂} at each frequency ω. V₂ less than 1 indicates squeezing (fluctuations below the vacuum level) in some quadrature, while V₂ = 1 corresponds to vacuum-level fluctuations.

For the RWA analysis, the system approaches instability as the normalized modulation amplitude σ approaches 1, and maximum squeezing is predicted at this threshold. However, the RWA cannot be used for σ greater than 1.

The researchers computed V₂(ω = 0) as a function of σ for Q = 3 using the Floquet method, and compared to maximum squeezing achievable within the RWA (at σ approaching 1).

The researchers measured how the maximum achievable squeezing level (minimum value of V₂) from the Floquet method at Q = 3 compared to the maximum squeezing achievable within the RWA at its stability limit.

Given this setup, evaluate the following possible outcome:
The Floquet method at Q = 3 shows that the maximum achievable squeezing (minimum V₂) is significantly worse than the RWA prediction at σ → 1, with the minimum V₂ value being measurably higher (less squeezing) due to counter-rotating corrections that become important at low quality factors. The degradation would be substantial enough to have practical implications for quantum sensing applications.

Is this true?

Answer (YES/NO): YES